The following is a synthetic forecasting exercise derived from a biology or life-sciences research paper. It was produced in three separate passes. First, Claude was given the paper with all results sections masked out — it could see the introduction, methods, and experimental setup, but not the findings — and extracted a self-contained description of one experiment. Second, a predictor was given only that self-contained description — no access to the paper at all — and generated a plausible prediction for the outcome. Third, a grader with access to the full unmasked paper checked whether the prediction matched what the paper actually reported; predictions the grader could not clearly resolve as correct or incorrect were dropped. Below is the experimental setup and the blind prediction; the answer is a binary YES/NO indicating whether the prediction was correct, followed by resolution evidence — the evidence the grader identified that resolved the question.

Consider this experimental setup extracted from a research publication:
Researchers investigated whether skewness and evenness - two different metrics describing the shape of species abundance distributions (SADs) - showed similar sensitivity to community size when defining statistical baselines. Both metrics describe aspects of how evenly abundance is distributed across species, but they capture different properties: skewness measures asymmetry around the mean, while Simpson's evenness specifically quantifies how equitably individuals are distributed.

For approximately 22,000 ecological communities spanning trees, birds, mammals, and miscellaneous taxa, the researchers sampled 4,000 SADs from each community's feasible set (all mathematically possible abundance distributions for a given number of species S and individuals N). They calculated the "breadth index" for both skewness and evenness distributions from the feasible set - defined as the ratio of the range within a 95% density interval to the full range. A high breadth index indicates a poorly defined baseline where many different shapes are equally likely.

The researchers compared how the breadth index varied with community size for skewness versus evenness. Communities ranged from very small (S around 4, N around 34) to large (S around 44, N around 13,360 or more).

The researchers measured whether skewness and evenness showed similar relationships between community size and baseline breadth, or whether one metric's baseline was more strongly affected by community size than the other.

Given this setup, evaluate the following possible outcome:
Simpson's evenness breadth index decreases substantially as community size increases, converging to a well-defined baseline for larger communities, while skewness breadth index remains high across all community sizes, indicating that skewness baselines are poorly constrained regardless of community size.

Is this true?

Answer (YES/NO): NO